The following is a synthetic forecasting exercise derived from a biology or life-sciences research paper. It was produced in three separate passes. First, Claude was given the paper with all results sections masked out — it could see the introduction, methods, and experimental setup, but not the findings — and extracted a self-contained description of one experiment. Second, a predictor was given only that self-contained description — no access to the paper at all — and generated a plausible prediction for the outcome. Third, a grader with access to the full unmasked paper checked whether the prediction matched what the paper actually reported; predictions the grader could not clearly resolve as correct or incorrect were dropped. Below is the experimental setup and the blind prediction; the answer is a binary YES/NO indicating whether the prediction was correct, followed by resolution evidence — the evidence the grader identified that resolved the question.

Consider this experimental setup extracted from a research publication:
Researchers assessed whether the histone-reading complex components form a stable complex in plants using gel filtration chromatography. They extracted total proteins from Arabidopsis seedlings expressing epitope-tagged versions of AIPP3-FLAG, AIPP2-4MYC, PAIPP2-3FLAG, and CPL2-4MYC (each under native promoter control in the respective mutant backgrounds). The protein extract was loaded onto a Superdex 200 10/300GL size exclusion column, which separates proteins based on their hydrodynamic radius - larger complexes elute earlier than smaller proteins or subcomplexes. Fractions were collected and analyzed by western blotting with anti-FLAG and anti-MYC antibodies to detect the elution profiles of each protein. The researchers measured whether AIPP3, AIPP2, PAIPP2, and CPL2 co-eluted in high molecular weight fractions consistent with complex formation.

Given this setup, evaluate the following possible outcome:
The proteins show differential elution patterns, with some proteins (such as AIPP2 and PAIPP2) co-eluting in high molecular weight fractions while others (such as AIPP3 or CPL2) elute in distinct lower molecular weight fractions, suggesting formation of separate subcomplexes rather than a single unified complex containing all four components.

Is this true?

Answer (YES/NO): NO